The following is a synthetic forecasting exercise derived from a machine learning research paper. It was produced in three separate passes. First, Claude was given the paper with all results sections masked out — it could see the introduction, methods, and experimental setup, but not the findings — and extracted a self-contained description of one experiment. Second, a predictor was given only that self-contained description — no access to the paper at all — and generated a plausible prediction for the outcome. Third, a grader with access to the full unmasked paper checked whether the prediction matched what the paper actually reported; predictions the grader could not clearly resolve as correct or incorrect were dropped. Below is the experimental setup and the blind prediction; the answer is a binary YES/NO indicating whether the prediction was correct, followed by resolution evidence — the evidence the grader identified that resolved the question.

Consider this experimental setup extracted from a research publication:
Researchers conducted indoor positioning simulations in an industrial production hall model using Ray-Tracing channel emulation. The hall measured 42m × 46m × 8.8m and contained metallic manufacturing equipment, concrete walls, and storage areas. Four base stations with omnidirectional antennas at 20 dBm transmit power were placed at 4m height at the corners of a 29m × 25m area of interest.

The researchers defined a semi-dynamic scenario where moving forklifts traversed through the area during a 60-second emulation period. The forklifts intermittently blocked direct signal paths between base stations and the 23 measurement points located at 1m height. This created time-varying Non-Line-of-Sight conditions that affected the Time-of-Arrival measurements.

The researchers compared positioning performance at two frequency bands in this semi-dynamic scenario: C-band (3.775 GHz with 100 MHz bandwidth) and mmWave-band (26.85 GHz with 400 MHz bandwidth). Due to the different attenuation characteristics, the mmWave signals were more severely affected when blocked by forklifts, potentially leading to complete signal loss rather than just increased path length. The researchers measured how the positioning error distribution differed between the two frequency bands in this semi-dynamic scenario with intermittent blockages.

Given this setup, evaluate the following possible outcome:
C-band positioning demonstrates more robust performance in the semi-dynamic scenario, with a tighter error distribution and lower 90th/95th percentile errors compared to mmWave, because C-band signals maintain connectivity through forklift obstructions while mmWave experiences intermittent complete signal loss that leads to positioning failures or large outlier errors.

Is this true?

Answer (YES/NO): NO